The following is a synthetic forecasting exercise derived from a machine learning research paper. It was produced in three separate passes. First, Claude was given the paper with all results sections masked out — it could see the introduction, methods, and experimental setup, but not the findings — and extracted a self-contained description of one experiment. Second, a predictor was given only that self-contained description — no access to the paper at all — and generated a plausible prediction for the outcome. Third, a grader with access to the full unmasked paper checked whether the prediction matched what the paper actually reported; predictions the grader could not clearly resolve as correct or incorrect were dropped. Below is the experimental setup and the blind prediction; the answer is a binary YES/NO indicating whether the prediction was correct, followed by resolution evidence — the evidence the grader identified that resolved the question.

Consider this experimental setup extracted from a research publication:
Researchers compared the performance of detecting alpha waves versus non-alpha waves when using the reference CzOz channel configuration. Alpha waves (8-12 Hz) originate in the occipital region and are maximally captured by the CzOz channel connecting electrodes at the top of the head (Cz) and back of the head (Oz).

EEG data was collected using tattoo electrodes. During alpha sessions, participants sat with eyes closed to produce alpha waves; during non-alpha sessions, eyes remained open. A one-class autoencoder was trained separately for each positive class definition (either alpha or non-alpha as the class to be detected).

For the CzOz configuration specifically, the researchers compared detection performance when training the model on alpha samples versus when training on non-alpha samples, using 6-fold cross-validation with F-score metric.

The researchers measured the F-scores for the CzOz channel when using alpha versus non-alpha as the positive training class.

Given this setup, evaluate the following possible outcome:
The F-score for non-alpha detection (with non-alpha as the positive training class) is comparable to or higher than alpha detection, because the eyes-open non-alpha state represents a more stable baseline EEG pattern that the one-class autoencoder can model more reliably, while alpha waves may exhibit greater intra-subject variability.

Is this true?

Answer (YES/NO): NO